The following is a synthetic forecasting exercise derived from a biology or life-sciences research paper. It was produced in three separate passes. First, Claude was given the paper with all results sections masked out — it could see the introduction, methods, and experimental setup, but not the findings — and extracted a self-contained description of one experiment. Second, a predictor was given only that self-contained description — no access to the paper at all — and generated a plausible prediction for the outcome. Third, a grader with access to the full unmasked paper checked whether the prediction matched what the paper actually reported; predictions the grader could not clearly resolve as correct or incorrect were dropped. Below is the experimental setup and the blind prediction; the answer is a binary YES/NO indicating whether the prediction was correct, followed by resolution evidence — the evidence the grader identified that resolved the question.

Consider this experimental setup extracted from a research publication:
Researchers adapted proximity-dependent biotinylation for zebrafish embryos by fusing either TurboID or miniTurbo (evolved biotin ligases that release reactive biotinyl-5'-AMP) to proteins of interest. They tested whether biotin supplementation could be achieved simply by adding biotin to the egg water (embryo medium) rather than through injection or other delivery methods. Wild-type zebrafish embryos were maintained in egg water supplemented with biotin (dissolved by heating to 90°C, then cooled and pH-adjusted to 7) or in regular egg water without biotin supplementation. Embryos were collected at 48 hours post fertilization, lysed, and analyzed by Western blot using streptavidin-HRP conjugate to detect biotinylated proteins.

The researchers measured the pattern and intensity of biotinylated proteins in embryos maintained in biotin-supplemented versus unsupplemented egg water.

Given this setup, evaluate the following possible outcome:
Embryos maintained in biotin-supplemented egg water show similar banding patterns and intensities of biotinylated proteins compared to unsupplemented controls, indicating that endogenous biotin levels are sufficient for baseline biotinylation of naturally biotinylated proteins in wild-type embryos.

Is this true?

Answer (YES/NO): NO